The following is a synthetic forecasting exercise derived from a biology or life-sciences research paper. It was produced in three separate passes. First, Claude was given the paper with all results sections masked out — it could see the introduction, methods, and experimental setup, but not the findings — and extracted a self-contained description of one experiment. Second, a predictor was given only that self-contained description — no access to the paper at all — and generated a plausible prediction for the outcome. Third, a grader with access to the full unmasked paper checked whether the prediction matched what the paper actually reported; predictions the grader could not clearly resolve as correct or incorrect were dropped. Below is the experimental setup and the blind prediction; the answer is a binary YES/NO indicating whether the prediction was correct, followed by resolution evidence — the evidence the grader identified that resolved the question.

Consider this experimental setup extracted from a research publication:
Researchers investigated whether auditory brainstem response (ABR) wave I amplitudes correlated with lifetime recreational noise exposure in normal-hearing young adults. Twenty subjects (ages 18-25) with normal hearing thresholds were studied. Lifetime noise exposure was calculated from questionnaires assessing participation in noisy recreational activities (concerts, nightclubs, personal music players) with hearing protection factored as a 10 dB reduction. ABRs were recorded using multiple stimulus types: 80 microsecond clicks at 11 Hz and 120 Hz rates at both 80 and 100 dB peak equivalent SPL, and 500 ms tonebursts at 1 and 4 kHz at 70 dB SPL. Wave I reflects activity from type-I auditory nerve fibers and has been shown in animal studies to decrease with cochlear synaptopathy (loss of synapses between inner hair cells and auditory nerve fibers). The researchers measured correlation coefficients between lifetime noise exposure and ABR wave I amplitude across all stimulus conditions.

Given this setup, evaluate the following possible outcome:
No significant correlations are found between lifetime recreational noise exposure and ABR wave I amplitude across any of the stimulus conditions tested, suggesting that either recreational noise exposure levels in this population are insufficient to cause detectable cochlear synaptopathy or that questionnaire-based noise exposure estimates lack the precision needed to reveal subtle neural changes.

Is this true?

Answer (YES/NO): YES